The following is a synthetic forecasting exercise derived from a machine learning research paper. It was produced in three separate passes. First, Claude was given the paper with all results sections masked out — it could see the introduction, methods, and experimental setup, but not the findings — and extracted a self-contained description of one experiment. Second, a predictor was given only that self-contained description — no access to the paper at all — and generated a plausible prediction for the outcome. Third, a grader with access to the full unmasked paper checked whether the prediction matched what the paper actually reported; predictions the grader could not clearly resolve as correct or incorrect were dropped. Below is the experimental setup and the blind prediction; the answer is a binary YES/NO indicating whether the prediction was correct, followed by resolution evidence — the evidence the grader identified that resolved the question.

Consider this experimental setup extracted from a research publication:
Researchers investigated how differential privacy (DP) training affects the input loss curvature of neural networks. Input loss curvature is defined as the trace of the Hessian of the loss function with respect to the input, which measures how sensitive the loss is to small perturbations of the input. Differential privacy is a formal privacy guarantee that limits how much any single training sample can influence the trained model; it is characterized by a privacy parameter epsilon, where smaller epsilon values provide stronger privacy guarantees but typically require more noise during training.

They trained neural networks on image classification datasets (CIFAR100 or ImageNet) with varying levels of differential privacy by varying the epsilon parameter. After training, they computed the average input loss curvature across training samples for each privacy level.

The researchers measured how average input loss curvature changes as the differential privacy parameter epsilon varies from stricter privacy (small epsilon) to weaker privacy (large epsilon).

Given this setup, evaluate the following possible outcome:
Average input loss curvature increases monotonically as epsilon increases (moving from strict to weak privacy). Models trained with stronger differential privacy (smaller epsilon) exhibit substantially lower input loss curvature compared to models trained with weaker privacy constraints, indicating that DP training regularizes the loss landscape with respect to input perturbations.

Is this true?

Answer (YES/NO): YES